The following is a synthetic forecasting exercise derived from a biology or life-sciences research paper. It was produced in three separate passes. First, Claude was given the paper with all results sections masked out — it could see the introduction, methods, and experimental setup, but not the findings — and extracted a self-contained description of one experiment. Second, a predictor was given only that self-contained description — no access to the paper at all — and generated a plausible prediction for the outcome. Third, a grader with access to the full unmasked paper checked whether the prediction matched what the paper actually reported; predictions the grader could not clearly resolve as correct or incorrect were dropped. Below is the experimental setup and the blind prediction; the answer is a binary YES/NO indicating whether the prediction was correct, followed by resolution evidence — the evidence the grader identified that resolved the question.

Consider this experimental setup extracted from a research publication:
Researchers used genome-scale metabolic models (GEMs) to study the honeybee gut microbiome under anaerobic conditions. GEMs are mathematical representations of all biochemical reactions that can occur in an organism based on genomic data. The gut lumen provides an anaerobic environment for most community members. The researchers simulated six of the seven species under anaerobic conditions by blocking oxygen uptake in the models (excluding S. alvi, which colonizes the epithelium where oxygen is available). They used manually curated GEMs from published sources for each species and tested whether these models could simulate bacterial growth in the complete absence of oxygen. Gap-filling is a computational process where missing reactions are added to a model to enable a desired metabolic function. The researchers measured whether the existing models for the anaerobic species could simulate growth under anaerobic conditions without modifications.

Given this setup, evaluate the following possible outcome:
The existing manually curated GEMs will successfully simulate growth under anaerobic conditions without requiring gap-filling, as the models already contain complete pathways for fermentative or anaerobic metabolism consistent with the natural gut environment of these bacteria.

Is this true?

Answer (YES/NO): NO